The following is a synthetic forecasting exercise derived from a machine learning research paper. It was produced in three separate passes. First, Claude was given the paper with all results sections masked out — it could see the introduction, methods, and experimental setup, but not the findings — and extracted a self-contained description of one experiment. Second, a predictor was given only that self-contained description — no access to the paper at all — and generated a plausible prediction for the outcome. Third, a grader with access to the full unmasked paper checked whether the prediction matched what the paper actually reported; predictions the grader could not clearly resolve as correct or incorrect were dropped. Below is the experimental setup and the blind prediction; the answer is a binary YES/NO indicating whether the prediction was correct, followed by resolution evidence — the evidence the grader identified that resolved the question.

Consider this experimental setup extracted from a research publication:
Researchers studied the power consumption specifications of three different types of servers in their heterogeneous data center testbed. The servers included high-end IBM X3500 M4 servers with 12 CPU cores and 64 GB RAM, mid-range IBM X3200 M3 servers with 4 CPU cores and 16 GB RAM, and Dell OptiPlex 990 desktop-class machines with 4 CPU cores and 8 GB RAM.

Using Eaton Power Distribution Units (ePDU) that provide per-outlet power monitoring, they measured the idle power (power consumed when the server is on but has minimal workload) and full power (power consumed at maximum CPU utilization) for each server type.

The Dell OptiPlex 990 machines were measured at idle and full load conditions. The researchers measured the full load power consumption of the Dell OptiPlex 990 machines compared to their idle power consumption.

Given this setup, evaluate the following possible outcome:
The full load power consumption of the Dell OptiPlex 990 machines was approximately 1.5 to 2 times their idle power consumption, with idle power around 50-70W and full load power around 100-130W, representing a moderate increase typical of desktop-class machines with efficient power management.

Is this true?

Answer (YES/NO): NO